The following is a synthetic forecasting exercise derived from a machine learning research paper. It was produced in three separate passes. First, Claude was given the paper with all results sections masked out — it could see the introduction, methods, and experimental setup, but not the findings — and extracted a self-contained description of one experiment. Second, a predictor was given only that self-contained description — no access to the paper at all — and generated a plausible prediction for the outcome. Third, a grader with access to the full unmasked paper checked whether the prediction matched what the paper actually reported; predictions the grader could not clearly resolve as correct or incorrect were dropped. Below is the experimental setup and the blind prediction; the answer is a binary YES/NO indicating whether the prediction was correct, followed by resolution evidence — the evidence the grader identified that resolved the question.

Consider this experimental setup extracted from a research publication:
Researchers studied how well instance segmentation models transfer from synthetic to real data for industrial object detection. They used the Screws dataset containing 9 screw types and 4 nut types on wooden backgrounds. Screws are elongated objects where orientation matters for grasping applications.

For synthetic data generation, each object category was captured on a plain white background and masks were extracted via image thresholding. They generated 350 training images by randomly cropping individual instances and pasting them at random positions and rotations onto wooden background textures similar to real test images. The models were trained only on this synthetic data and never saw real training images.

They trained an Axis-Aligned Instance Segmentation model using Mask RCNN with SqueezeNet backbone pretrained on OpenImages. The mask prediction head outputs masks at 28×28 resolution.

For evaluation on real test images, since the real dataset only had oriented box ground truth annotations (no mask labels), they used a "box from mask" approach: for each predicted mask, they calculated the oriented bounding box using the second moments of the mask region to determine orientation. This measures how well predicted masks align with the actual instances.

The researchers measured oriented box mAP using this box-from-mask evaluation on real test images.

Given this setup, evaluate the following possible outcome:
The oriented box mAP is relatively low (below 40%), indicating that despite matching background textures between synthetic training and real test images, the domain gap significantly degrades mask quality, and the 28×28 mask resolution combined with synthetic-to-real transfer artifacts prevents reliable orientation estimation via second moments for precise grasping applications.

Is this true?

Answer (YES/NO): YES